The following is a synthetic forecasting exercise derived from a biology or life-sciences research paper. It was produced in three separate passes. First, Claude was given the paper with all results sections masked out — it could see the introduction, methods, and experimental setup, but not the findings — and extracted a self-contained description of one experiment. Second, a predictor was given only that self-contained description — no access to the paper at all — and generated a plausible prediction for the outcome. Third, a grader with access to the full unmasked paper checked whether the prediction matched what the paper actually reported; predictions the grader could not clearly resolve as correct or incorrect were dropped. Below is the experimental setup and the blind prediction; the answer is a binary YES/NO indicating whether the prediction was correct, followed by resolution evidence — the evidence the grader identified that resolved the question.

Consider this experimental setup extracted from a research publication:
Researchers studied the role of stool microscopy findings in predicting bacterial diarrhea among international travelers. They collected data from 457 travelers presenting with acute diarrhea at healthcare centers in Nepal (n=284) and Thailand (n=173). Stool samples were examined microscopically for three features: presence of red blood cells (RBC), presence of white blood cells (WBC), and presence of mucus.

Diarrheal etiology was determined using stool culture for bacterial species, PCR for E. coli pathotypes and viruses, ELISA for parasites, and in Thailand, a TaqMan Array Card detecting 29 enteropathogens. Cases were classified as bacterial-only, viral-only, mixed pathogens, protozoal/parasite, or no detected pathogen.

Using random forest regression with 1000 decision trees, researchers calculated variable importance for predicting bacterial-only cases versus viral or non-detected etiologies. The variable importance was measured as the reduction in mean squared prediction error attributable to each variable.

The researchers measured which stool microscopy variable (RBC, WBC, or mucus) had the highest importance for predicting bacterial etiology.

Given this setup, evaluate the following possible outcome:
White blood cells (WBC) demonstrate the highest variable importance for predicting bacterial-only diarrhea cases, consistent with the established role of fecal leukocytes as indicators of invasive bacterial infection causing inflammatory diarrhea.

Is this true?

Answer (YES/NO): NO